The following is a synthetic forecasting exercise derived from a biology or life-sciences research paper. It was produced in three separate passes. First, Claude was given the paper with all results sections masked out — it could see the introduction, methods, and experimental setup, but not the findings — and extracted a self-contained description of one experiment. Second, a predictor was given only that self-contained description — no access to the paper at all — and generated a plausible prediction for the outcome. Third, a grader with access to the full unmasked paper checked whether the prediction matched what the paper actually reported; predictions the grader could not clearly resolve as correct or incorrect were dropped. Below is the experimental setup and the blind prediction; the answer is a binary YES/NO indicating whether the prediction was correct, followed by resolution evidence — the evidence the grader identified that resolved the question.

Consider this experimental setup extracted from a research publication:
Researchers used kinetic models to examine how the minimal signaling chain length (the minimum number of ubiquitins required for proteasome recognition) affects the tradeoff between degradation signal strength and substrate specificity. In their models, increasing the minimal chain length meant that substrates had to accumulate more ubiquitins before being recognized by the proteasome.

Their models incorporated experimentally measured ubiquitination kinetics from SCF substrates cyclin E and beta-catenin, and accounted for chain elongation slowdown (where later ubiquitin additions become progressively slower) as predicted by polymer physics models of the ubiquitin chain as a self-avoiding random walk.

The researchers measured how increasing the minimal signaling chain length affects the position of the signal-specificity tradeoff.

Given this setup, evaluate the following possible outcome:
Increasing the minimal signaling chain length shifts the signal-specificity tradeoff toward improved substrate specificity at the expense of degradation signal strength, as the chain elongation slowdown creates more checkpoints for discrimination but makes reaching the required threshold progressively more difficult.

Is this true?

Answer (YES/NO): YES